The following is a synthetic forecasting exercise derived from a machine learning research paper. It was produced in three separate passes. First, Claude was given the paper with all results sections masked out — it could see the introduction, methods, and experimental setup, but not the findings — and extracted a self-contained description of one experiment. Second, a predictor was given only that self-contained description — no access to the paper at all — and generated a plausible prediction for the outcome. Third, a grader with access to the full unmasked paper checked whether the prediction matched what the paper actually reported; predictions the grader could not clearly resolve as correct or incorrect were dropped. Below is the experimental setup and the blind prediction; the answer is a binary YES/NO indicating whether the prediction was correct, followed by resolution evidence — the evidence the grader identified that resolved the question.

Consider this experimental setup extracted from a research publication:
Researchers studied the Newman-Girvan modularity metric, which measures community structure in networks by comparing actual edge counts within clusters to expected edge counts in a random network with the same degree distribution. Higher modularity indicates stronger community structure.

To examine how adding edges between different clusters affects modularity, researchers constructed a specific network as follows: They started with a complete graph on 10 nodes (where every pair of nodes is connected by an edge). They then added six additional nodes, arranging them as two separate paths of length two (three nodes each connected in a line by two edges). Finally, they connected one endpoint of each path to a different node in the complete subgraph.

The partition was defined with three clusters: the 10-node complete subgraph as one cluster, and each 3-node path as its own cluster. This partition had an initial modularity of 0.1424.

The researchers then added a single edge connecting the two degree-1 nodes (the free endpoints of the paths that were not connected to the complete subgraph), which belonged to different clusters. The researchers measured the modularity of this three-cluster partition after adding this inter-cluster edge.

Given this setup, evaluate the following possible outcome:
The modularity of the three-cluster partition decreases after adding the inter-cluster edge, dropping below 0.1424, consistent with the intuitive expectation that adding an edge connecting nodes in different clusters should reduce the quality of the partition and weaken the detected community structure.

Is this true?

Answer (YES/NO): NO